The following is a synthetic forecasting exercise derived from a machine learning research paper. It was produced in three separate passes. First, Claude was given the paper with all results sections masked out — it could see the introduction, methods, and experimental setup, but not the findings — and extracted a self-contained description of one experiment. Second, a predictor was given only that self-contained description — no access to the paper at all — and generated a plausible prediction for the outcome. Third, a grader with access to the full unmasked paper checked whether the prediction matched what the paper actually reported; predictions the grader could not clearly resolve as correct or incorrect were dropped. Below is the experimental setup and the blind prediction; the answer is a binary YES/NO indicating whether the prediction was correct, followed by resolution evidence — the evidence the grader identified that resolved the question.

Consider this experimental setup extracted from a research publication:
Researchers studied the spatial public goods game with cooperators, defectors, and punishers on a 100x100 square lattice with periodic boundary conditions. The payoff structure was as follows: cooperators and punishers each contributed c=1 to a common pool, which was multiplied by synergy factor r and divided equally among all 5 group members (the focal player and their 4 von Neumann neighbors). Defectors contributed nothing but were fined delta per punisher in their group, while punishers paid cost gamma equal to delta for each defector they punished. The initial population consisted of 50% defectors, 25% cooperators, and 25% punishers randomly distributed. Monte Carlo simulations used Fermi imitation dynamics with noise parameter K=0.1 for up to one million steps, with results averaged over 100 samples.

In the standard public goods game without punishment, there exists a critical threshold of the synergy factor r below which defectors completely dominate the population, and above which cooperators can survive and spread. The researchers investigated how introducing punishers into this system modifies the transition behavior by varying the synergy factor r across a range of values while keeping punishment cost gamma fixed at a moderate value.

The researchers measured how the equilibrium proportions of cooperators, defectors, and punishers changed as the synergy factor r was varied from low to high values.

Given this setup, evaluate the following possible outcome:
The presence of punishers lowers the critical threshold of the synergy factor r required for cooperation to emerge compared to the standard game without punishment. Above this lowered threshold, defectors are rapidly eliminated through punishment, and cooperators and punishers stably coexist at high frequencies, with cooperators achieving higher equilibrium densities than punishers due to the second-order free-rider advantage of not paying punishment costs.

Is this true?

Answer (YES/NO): NO